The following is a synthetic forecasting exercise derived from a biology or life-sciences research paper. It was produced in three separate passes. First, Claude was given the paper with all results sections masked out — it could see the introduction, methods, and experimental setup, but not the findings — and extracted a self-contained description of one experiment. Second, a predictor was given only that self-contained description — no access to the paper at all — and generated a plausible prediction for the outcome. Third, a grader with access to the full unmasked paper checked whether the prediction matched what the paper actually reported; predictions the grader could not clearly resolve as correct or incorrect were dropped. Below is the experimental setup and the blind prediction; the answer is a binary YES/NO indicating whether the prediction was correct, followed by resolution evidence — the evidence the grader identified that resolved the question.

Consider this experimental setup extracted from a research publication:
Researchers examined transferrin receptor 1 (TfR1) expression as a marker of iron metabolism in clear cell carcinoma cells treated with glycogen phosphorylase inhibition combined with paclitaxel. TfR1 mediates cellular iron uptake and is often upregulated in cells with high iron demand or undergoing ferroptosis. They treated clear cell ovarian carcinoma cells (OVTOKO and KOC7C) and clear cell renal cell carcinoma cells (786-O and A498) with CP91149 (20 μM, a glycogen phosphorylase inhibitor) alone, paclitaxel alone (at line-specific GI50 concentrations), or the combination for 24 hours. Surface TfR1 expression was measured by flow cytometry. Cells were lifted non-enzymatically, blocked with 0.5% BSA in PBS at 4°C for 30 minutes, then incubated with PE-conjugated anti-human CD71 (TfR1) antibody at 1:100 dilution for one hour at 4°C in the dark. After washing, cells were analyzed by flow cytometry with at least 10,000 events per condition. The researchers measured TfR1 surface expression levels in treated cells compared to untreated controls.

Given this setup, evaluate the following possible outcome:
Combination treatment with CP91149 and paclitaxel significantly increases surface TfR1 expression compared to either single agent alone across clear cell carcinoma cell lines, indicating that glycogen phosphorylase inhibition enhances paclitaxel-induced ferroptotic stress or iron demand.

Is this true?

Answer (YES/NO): NO